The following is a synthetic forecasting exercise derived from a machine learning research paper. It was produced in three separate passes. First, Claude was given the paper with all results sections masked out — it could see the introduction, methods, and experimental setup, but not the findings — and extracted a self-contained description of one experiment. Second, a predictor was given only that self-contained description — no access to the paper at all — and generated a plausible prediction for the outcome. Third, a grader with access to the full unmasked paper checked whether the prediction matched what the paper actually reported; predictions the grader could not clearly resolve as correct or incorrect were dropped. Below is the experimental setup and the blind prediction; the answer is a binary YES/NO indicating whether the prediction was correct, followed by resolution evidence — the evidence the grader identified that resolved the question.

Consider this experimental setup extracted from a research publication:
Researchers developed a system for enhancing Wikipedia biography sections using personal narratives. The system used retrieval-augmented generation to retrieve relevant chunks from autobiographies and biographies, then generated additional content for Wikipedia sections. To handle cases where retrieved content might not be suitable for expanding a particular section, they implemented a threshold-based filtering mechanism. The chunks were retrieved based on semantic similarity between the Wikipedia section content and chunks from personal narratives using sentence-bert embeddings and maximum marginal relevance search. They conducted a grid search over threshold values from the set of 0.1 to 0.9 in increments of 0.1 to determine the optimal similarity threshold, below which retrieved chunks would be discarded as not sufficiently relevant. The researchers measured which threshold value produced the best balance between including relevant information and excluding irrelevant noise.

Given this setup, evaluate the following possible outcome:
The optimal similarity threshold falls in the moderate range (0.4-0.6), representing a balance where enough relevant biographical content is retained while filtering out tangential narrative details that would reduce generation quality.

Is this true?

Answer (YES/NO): NO